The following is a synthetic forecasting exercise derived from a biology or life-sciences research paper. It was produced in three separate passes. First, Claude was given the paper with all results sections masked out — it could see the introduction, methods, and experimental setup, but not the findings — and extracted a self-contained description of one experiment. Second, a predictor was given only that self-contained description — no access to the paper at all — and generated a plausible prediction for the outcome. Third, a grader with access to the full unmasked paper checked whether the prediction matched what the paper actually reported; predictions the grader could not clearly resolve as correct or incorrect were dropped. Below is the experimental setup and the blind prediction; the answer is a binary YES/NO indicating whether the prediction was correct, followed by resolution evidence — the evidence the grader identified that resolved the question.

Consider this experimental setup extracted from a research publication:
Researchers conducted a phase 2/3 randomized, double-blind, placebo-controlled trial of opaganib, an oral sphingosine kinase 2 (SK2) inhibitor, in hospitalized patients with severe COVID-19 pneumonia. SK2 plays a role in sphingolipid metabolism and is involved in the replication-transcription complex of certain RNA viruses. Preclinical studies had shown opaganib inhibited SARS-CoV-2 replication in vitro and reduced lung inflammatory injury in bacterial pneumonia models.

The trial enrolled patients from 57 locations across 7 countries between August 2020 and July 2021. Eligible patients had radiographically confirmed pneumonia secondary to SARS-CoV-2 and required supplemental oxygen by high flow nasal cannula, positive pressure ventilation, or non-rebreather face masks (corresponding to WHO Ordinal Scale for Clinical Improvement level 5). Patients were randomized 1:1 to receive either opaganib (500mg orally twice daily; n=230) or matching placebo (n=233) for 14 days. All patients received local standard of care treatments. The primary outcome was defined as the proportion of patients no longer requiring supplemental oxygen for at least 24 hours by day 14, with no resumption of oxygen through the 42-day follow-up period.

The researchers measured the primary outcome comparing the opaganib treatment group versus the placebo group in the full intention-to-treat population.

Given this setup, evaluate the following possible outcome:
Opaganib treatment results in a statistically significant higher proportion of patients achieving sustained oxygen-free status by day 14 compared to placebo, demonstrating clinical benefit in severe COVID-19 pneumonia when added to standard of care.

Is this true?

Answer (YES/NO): NO